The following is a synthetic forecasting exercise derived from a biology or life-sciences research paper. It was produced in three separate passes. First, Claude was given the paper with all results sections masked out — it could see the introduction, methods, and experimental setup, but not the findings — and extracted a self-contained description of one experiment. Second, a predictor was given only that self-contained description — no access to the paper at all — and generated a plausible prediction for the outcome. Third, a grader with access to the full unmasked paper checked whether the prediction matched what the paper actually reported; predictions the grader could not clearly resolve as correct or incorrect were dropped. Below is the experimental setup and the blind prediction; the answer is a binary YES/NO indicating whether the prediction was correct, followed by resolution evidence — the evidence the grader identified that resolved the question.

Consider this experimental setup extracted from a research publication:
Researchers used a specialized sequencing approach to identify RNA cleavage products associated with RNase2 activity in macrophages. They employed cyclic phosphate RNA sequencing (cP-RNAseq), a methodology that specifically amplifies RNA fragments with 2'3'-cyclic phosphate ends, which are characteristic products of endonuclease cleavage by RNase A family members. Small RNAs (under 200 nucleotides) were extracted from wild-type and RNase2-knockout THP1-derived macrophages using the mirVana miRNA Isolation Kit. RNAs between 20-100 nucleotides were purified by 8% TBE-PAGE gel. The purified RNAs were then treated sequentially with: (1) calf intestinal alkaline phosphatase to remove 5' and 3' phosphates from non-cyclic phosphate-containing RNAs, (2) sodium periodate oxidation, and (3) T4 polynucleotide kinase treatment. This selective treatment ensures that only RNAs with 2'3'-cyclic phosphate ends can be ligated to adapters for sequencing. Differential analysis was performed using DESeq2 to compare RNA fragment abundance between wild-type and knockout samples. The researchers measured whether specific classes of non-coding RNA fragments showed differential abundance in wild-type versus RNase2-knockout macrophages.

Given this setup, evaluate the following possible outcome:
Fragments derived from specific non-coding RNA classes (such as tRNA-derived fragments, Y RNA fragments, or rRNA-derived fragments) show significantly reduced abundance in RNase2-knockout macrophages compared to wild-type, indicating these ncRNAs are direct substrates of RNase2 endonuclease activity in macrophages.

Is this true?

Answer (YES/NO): YES